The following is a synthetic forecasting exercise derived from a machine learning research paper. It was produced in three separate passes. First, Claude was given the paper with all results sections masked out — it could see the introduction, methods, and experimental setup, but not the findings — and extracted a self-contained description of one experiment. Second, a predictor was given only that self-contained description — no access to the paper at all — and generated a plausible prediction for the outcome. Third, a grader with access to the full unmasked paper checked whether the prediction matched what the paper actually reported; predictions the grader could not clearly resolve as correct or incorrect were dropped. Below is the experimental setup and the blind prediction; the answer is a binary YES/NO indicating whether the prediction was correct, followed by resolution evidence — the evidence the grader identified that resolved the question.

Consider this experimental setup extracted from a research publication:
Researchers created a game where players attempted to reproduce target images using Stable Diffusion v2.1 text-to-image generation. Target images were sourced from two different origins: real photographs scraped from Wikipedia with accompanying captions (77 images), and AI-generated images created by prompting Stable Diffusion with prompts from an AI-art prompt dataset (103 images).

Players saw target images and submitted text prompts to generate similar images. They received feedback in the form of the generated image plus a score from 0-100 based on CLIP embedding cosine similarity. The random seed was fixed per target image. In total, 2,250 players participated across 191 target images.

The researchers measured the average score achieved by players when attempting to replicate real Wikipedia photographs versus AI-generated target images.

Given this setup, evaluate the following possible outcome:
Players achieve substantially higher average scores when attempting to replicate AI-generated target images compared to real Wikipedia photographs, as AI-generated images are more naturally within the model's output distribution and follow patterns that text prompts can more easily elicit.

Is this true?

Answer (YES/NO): NO